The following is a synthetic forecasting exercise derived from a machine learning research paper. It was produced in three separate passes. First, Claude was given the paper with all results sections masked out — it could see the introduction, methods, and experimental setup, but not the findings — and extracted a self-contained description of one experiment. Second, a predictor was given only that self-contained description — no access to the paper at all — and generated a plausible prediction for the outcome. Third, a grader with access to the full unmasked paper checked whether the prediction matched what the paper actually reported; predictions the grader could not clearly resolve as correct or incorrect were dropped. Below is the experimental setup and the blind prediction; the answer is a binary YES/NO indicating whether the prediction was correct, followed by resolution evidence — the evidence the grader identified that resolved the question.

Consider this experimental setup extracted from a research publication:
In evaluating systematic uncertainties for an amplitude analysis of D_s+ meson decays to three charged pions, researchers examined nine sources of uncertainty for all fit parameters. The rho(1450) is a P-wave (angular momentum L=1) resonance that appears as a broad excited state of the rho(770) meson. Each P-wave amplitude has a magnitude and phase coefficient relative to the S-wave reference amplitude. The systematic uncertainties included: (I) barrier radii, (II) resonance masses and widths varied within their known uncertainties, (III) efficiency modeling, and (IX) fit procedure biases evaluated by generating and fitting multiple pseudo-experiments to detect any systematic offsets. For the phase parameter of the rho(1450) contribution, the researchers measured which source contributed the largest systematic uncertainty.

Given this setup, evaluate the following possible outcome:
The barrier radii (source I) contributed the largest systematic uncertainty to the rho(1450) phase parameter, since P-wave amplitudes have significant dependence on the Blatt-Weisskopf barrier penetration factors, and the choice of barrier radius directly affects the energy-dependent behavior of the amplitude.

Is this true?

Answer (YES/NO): NO